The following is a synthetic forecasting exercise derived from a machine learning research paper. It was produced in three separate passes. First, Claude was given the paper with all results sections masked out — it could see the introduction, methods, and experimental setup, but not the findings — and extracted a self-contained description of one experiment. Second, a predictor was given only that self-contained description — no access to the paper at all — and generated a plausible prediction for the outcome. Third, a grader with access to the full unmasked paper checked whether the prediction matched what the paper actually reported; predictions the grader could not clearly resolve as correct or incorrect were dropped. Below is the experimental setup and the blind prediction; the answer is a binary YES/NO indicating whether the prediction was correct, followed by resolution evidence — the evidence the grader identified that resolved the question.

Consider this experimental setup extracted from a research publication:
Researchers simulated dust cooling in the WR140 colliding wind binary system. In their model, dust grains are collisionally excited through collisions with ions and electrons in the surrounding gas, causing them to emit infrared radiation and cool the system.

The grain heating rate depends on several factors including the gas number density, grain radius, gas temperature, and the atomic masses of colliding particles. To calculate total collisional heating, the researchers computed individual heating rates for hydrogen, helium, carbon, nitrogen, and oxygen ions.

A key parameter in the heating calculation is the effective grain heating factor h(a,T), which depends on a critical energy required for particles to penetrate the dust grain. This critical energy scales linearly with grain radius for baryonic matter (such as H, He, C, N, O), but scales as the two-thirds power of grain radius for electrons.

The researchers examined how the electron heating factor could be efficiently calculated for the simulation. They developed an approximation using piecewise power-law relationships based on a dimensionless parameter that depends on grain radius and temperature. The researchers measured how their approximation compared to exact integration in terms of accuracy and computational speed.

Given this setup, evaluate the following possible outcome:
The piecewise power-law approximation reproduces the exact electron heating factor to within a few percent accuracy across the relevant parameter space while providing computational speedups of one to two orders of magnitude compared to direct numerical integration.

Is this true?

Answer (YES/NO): NO